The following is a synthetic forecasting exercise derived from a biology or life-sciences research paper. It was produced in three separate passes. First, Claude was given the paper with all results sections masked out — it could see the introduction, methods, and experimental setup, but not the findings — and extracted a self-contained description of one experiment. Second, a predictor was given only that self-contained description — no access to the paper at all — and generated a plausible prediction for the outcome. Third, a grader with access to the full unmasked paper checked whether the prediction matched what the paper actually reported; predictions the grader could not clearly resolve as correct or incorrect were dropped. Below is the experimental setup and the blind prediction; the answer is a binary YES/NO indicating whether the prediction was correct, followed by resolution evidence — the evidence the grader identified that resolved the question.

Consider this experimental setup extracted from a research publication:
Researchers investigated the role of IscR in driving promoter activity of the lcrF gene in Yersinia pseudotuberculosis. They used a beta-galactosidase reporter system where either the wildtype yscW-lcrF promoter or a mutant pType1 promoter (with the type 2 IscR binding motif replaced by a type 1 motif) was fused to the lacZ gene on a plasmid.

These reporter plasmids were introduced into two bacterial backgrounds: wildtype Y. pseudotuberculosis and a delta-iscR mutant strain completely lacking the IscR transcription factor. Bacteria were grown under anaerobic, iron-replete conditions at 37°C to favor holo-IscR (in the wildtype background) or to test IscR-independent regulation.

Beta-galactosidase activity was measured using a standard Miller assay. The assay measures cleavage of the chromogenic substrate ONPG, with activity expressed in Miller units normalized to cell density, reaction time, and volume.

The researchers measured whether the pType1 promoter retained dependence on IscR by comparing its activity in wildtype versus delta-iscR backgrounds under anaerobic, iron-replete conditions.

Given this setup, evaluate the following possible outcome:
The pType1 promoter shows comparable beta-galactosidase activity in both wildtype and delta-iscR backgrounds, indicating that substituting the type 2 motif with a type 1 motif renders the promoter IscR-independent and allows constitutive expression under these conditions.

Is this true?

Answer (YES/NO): NO